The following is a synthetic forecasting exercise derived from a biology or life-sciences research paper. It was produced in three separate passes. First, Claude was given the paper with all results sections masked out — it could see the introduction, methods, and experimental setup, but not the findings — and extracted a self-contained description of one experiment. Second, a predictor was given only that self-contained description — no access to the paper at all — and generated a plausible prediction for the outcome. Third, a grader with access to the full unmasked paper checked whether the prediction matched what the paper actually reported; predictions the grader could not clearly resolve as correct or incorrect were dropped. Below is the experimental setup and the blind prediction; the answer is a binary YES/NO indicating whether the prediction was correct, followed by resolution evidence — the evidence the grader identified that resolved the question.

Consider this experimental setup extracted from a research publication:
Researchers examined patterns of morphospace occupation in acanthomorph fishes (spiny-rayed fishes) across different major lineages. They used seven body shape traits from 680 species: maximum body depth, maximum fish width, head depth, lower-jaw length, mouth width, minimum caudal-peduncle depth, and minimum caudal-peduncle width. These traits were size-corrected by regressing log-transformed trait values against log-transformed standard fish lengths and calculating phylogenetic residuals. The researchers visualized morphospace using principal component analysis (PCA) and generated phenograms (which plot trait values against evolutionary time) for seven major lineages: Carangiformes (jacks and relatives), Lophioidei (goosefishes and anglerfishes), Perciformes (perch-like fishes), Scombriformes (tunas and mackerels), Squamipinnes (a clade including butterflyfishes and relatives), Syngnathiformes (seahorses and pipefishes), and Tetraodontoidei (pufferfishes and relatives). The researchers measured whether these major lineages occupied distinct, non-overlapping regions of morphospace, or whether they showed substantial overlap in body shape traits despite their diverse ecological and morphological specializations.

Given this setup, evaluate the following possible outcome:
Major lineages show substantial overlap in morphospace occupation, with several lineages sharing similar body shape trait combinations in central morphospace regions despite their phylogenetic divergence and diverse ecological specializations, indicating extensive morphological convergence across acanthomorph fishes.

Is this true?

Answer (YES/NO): NO